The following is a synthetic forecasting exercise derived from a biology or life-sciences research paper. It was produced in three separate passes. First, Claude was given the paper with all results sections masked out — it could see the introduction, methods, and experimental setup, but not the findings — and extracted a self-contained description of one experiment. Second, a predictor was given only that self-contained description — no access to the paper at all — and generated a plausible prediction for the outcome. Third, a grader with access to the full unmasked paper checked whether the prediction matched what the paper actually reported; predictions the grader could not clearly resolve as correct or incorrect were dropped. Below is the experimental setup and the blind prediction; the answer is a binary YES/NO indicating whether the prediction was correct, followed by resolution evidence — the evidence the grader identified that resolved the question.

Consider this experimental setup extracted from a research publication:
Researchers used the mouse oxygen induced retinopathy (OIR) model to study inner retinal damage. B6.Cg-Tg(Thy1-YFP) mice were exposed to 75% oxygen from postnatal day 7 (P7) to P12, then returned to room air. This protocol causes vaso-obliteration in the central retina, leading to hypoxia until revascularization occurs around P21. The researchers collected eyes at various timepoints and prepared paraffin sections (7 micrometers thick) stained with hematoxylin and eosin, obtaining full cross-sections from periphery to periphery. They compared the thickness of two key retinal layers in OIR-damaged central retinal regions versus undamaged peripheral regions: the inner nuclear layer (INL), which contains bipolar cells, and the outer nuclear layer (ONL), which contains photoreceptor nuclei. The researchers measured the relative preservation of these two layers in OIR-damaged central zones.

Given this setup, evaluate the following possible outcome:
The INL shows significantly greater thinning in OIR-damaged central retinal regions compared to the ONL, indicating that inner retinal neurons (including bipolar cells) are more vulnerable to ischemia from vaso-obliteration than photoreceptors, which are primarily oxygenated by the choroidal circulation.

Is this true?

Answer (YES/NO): YES